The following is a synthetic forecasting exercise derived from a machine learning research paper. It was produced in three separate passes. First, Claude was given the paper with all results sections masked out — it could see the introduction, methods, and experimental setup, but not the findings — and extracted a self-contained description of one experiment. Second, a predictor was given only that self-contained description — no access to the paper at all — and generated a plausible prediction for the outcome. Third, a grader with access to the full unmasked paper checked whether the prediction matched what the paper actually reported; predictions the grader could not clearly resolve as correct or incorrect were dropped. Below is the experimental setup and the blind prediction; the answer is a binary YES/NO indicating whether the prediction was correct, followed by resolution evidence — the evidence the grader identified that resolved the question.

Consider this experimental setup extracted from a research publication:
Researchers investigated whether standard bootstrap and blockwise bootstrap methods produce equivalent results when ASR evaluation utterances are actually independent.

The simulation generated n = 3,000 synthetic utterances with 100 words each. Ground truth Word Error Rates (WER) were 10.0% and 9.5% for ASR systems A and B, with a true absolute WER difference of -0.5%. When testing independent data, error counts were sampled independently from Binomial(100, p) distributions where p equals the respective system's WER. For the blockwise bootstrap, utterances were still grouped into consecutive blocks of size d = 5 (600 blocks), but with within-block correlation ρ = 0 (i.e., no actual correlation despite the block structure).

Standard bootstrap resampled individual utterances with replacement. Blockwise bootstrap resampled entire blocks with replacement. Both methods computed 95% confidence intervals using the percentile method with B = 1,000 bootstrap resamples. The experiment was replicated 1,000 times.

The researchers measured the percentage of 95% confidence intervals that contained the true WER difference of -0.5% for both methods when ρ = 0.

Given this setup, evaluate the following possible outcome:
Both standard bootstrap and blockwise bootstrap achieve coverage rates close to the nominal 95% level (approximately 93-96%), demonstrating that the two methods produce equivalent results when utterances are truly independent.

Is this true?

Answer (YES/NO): YES